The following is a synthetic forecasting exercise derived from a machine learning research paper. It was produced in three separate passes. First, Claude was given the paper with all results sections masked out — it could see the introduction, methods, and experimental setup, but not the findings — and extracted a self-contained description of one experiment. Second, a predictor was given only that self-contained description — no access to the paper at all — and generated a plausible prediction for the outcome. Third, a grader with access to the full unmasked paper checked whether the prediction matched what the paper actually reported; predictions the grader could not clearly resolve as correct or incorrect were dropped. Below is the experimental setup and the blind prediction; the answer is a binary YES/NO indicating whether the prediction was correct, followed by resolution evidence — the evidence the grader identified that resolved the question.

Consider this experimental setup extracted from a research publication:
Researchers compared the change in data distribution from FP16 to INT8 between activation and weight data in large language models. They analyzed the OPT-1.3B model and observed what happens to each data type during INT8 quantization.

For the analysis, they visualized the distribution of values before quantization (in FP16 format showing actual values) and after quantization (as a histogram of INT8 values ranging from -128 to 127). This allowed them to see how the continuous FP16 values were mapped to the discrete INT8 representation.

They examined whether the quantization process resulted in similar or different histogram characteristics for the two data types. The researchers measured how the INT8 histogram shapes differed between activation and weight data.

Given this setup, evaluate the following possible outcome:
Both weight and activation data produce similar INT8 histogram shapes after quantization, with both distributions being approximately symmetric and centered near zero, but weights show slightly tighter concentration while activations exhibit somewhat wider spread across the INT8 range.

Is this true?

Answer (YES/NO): NO